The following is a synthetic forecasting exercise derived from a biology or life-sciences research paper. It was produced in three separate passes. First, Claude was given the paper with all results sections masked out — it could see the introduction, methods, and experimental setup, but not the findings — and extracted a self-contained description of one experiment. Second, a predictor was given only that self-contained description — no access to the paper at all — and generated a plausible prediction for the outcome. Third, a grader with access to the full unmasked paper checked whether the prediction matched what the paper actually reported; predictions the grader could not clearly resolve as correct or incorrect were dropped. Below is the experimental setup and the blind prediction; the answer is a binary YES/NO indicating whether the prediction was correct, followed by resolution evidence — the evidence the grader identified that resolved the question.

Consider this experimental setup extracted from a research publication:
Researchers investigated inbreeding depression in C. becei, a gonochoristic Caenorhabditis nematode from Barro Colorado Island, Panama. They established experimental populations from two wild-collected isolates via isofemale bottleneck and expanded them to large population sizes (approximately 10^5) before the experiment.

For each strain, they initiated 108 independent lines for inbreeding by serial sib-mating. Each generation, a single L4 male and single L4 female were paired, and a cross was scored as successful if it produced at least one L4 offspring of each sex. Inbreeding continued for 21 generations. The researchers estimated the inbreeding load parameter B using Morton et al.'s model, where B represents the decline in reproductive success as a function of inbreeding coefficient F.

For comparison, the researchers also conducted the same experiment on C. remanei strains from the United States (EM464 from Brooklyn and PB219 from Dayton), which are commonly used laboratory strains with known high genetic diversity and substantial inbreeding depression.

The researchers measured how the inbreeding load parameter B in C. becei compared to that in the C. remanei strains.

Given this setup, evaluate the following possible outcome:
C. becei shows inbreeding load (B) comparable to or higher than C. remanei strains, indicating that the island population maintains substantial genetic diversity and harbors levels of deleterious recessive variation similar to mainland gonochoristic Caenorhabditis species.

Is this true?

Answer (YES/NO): NO